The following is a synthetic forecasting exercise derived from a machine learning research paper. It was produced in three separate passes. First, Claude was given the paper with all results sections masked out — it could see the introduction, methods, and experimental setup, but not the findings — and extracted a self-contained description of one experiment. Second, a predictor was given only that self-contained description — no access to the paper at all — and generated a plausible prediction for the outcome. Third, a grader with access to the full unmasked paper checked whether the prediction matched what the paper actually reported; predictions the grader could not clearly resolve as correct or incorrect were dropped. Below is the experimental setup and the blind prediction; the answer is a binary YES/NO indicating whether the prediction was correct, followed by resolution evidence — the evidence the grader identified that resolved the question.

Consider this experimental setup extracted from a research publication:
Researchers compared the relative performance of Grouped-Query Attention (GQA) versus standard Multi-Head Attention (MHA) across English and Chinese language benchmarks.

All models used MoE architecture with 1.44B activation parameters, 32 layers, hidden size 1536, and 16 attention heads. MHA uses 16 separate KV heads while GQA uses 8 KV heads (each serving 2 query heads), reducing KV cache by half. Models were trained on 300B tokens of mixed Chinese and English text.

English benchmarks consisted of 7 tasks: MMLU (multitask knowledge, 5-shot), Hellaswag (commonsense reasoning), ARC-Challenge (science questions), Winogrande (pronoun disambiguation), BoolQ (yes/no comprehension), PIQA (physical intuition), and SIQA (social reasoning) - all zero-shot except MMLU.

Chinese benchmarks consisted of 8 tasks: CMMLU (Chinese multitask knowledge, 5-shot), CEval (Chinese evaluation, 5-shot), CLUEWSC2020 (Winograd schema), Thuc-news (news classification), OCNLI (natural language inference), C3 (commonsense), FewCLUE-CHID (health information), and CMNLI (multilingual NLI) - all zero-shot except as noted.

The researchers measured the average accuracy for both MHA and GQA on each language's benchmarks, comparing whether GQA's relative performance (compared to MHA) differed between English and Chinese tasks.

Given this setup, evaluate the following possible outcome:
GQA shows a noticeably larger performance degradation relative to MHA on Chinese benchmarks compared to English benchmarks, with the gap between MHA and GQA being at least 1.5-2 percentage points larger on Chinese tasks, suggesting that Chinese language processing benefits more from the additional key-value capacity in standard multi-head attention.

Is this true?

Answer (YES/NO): NO